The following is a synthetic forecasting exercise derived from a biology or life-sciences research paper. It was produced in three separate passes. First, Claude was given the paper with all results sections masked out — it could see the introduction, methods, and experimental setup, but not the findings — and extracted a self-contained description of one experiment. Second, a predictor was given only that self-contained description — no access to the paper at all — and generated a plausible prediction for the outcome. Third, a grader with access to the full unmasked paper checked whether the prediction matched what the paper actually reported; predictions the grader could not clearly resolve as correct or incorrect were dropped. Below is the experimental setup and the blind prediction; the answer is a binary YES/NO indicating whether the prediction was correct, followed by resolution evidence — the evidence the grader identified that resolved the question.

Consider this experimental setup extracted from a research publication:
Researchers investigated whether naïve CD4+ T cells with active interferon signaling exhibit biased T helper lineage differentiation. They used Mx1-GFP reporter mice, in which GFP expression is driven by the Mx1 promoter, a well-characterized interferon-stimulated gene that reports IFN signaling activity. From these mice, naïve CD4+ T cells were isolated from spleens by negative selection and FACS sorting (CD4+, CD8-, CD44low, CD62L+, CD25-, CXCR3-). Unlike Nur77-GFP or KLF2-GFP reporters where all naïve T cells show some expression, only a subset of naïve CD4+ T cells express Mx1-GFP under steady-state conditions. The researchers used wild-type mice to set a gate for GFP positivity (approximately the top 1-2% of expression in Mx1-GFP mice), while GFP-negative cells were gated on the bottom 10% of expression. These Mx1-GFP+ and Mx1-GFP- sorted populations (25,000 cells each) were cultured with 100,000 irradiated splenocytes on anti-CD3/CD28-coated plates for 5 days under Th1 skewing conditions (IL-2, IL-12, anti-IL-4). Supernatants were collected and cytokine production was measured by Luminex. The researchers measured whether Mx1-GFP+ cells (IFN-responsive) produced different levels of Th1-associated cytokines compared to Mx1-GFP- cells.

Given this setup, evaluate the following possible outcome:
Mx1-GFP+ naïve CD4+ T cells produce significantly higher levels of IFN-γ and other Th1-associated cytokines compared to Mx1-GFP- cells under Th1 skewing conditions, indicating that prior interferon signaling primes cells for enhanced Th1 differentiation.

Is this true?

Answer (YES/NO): YES